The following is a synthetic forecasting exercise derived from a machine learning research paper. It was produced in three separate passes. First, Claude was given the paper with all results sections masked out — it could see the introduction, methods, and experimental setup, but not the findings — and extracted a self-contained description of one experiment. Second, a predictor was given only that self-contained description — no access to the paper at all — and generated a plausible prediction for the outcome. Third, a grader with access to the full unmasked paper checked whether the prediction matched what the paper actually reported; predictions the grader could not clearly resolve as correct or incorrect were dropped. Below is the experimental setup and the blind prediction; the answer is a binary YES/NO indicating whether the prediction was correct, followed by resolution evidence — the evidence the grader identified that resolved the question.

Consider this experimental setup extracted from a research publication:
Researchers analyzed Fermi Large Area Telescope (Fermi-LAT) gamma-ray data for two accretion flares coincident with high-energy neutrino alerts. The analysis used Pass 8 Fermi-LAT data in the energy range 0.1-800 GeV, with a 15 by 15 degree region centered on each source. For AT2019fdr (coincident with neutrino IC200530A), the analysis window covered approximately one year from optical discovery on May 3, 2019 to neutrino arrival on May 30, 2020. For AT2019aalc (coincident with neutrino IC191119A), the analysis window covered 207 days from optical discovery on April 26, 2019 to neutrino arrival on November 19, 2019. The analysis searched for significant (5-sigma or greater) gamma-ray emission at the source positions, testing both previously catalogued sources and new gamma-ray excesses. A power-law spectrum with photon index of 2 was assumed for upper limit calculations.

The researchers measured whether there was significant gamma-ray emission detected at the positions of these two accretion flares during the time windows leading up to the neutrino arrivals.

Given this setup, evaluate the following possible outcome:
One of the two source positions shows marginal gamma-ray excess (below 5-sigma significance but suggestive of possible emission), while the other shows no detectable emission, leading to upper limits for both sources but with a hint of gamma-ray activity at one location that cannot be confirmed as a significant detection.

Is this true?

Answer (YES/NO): NO